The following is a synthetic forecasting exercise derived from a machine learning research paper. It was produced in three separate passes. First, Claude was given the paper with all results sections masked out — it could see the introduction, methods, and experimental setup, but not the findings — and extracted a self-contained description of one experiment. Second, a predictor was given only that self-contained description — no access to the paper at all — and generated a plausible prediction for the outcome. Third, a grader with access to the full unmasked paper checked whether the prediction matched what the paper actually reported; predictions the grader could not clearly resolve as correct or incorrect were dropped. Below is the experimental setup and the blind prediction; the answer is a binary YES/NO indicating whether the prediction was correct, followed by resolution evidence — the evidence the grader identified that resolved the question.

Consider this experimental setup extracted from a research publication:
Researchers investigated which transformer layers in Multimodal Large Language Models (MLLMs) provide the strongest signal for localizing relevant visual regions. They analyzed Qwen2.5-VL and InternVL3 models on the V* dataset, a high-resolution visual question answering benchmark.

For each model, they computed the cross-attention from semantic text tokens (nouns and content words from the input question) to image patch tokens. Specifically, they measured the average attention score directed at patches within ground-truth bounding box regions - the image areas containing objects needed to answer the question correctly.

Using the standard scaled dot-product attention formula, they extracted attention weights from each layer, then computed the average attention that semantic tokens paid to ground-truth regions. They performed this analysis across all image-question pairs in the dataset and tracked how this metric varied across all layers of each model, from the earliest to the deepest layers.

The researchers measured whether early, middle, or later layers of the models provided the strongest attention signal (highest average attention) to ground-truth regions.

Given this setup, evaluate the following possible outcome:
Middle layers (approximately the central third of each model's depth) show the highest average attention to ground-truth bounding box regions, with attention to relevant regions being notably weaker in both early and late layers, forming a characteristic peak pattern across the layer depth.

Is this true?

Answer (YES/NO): YES